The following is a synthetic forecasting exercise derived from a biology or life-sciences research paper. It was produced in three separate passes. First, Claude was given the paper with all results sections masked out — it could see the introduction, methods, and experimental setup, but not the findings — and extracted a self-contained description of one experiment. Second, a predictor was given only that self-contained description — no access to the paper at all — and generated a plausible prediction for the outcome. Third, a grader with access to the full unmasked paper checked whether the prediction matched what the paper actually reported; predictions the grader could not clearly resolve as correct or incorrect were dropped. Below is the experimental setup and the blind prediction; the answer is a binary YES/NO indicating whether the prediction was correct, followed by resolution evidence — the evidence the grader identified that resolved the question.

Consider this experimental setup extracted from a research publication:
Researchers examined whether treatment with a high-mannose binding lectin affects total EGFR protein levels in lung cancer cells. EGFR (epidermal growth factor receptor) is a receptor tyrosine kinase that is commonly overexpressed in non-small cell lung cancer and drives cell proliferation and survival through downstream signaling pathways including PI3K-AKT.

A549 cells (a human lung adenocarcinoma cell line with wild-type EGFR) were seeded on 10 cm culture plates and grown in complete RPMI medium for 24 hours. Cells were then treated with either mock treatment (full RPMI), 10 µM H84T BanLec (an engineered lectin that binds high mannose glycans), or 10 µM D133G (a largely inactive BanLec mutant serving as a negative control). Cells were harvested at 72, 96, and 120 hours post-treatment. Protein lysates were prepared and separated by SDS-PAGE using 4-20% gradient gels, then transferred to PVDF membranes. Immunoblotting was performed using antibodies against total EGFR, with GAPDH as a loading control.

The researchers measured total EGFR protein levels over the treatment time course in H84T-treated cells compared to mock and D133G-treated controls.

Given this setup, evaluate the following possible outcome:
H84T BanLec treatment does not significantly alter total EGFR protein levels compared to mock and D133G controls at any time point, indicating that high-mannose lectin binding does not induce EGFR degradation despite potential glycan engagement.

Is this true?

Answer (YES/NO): NO